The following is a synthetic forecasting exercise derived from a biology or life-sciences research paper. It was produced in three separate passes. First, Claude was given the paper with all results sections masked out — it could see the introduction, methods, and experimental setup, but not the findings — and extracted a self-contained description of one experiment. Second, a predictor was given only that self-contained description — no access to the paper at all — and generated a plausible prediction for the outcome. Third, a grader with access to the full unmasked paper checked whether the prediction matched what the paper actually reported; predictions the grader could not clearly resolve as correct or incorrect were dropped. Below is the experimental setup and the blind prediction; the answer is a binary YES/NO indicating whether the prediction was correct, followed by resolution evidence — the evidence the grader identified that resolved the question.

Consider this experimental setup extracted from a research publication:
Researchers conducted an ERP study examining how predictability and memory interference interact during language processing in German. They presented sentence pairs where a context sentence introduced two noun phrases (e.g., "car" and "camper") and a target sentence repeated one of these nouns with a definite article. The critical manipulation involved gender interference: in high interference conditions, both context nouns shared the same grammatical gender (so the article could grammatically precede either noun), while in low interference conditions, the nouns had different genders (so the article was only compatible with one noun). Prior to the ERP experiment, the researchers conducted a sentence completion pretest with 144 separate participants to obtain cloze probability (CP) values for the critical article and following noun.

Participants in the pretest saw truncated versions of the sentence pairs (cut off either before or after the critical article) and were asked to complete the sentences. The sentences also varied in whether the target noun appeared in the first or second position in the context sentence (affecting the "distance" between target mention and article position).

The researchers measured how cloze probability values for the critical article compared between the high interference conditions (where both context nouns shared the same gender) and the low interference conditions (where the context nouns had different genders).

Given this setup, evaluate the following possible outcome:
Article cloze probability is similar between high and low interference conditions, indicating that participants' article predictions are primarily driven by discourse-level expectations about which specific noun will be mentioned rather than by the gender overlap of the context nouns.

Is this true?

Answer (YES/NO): NO